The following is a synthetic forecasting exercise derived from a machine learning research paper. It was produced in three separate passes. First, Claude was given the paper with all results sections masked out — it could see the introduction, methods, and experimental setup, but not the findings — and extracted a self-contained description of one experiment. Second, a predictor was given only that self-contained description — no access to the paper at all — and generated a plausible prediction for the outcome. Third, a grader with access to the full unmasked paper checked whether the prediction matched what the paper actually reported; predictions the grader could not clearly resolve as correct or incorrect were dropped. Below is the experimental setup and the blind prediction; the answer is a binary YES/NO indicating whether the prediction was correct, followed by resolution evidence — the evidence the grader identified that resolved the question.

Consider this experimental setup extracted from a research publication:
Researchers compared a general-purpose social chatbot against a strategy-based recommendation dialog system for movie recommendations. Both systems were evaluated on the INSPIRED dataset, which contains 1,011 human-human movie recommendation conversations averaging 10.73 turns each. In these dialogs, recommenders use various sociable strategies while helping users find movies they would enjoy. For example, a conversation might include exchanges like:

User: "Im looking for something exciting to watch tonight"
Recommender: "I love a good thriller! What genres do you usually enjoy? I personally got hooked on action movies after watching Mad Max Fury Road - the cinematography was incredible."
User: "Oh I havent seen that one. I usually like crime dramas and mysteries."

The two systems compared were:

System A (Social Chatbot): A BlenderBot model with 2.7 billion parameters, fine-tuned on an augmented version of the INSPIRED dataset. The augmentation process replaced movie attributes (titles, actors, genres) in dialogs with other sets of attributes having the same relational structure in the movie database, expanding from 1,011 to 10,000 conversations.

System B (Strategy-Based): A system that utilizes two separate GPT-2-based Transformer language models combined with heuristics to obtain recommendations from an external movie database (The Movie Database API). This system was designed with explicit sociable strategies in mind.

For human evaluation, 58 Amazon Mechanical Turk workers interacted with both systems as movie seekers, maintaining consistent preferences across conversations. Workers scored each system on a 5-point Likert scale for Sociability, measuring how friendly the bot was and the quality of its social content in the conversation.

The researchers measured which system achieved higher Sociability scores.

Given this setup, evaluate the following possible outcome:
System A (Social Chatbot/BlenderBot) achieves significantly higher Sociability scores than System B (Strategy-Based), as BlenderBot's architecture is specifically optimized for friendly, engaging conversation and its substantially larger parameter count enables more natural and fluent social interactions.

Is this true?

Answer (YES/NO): NO